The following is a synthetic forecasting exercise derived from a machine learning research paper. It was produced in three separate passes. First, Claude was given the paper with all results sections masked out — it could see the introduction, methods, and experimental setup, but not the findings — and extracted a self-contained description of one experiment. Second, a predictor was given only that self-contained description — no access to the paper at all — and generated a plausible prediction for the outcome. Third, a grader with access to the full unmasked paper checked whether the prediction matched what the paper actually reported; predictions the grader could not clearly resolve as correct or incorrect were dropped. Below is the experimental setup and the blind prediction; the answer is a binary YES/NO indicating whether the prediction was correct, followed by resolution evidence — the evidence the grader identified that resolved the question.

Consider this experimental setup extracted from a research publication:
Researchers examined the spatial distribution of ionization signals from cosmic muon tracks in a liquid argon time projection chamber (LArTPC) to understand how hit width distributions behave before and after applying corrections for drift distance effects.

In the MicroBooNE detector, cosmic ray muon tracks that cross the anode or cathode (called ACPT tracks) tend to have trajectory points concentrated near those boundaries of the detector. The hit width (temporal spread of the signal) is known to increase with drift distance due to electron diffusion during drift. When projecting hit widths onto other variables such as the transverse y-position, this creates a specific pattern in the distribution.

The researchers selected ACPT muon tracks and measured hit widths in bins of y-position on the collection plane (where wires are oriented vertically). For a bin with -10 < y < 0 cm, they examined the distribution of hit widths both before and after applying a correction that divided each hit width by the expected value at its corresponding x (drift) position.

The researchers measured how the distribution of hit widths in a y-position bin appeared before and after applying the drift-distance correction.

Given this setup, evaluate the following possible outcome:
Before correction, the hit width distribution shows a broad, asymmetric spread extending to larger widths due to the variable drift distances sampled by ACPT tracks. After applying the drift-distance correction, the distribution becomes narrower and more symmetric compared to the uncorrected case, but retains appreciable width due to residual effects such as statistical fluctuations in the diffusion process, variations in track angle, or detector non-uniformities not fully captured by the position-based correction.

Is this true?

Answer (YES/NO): NO